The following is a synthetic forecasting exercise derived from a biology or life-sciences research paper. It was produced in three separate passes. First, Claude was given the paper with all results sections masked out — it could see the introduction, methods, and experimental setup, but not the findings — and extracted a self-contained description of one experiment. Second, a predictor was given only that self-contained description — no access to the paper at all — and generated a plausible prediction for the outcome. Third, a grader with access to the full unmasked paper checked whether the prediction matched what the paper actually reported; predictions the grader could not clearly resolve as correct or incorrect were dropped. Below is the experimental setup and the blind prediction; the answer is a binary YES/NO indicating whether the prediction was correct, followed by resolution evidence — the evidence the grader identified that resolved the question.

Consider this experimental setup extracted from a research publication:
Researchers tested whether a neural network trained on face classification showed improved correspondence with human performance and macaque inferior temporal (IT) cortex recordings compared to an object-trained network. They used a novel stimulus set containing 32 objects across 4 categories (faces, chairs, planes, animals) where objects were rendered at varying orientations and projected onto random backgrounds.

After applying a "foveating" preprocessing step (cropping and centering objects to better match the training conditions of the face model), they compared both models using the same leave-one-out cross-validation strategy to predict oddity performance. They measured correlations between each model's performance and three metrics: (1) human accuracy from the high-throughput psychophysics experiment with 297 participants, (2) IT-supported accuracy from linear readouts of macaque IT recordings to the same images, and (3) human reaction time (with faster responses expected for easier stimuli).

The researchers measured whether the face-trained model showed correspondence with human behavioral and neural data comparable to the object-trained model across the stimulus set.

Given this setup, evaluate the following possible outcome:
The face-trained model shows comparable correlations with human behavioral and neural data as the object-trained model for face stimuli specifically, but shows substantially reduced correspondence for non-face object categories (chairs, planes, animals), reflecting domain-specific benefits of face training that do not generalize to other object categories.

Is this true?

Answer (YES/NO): NO